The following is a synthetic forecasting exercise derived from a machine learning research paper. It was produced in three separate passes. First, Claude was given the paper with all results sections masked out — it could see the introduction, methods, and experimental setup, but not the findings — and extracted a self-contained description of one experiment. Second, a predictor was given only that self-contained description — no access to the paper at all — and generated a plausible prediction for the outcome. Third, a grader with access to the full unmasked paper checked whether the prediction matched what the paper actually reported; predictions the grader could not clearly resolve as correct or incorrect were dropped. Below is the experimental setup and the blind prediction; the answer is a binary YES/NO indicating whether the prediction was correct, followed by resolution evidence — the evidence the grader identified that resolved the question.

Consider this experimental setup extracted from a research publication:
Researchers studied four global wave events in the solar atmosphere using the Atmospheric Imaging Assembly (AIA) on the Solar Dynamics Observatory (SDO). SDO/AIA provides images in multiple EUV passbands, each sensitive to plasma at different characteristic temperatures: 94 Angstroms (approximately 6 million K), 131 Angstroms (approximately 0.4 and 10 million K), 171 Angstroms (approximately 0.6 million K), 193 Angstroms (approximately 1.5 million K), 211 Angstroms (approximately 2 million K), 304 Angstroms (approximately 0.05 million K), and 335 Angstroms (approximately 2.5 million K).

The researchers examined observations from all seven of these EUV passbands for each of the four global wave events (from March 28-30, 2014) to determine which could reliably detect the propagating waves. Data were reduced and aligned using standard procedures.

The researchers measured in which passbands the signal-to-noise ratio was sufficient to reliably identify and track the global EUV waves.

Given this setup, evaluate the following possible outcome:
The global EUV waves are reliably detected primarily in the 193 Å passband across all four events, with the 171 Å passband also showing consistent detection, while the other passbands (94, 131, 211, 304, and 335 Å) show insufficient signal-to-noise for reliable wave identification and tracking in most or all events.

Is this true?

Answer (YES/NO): NO